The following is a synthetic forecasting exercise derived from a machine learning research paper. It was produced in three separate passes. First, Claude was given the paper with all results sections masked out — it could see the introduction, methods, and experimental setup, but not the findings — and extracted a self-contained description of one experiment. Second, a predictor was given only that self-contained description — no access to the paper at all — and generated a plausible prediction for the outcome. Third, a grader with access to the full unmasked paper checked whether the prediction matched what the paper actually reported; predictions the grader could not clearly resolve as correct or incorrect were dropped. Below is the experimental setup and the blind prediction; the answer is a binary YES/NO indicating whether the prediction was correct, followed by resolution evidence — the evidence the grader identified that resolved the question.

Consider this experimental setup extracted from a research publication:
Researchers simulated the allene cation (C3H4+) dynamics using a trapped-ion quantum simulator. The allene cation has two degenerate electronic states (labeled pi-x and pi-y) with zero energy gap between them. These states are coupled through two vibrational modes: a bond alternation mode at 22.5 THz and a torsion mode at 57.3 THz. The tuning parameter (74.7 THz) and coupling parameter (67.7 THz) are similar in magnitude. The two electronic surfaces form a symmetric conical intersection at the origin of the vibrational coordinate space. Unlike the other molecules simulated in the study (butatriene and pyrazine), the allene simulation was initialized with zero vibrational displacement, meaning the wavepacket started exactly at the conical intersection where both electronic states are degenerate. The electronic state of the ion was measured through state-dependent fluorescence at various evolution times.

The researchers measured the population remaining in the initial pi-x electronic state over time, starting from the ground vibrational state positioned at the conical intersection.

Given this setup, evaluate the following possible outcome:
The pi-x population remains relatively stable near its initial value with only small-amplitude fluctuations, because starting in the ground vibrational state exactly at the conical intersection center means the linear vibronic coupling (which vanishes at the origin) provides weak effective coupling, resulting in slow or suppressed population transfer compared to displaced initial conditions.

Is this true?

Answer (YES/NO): NO